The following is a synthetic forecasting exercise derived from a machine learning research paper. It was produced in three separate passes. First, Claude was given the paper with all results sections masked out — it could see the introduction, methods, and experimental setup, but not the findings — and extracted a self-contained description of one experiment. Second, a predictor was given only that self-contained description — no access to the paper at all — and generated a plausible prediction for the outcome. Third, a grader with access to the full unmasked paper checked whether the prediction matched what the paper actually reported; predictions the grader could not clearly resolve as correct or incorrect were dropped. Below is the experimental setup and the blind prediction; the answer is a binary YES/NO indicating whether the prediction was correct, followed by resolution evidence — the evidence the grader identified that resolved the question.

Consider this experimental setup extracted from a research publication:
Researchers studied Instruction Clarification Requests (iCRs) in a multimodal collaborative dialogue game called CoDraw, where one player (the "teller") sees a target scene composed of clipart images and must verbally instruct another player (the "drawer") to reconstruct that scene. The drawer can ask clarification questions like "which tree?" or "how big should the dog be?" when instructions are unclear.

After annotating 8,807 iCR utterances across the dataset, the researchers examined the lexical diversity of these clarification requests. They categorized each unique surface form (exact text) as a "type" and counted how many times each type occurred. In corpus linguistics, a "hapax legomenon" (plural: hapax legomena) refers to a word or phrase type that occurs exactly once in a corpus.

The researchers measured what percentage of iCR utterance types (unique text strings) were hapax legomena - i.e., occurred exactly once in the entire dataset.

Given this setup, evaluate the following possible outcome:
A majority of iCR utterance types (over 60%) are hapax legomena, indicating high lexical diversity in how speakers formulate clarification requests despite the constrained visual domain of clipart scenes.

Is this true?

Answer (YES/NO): YES